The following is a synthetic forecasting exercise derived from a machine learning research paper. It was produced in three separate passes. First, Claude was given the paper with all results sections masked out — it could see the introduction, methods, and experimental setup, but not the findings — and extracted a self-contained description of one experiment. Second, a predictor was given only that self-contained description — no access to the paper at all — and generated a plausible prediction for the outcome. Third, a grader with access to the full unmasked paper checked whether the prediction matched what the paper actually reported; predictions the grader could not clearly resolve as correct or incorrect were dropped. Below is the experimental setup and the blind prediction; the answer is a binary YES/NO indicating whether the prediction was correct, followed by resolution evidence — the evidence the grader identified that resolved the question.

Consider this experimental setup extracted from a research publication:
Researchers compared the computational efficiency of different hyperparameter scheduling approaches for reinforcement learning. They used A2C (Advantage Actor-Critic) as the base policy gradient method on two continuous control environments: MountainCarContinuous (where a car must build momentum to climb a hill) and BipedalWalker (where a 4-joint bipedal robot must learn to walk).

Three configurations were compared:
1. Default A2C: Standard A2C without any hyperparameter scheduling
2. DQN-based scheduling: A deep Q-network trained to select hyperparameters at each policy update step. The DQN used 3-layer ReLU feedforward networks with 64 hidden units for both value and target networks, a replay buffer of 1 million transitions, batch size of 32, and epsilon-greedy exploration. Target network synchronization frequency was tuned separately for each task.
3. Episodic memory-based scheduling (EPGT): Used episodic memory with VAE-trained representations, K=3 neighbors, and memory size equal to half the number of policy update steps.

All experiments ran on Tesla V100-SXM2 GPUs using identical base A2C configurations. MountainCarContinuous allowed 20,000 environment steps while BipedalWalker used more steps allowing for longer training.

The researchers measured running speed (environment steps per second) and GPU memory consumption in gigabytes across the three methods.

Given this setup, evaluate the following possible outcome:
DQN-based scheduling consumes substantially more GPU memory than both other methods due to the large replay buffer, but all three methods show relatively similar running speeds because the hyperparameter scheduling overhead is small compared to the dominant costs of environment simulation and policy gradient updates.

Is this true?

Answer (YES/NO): NO